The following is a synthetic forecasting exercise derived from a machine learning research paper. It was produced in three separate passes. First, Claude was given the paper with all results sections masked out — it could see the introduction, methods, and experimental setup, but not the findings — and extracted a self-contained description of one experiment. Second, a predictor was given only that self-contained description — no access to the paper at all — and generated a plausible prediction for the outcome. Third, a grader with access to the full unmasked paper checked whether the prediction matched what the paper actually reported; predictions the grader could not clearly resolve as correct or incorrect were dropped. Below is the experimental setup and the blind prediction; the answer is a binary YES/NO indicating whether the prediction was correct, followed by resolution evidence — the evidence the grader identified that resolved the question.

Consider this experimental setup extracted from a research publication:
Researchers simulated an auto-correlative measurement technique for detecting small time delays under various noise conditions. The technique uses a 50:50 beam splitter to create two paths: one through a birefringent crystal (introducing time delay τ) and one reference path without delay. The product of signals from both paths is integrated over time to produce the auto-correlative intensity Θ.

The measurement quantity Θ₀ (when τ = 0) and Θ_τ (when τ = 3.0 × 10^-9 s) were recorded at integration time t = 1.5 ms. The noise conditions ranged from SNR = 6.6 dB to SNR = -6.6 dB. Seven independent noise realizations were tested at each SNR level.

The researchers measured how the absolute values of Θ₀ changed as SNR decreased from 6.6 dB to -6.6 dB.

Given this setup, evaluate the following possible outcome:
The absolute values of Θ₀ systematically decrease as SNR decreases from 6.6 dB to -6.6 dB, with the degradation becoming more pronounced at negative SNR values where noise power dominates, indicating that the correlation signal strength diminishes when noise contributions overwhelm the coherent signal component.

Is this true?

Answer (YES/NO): NO